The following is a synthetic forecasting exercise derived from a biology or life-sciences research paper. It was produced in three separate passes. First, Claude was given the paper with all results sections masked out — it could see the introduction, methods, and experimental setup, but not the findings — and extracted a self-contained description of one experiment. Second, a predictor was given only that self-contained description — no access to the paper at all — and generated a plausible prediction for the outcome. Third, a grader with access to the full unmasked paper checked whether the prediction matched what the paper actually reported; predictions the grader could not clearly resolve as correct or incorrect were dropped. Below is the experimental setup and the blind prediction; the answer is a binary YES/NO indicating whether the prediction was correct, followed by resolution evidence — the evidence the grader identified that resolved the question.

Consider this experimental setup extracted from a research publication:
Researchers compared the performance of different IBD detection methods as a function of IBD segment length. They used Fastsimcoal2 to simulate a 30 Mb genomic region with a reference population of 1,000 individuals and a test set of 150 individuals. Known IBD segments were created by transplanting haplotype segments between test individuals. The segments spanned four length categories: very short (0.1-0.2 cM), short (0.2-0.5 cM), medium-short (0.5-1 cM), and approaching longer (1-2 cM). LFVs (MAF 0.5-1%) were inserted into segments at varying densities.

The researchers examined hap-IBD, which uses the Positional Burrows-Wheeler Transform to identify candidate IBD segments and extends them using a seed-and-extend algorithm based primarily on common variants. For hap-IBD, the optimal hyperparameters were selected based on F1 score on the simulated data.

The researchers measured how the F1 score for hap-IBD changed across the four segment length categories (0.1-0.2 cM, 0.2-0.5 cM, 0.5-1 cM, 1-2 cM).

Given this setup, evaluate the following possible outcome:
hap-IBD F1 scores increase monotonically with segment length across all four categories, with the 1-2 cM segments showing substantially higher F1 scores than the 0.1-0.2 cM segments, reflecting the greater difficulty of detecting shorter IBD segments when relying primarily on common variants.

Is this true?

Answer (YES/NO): YES